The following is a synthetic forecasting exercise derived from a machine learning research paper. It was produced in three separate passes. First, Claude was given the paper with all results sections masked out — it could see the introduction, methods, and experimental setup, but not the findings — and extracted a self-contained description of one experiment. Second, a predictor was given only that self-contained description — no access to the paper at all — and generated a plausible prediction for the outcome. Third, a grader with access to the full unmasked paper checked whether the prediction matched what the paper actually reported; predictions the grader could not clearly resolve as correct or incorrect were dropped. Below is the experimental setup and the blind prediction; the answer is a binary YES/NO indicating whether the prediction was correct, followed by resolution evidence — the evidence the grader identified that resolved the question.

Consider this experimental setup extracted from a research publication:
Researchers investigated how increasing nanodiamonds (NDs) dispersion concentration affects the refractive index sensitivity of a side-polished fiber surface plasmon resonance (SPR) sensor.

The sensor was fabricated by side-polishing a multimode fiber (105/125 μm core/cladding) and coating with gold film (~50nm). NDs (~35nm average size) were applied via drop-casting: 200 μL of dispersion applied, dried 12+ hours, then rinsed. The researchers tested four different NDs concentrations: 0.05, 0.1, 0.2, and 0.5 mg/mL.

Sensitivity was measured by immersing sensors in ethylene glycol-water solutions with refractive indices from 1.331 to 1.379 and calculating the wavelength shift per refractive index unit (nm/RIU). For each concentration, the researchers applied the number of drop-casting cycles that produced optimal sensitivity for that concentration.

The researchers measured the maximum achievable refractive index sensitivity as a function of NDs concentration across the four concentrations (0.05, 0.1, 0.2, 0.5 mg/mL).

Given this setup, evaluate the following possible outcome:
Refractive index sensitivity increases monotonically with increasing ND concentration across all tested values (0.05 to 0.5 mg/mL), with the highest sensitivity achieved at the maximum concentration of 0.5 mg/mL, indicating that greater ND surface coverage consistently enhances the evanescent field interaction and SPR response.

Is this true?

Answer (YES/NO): NO